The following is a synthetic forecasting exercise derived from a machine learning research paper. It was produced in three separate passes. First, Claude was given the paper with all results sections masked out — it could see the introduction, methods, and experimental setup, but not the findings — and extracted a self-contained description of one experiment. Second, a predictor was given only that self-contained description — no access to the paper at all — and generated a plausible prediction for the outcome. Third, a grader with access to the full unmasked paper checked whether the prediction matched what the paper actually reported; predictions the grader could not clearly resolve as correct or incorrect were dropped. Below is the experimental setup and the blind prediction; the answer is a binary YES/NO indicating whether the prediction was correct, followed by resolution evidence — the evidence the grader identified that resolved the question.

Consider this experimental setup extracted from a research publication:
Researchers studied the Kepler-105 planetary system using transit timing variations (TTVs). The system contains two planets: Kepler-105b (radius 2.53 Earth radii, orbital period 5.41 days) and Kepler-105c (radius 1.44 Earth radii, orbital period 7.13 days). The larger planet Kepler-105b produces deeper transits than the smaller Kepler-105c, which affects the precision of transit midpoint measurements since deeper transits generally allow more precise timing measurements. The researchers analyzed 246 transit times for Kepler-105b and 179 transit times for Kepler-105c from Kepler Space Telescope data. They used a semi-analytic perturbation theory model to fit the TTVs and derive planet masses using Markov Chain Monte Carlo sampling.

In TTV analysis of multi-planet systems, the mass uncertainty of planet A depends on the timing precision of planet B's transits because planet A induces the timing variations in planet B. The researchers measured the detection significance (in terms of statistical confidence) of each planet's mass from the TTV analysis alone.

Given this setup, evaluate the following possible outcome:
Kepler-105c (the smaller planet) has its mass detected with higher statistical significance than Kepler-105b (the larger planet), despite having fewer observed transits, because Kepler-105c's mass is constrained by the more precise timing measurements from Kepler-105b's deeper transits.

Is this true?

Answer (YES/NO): YES